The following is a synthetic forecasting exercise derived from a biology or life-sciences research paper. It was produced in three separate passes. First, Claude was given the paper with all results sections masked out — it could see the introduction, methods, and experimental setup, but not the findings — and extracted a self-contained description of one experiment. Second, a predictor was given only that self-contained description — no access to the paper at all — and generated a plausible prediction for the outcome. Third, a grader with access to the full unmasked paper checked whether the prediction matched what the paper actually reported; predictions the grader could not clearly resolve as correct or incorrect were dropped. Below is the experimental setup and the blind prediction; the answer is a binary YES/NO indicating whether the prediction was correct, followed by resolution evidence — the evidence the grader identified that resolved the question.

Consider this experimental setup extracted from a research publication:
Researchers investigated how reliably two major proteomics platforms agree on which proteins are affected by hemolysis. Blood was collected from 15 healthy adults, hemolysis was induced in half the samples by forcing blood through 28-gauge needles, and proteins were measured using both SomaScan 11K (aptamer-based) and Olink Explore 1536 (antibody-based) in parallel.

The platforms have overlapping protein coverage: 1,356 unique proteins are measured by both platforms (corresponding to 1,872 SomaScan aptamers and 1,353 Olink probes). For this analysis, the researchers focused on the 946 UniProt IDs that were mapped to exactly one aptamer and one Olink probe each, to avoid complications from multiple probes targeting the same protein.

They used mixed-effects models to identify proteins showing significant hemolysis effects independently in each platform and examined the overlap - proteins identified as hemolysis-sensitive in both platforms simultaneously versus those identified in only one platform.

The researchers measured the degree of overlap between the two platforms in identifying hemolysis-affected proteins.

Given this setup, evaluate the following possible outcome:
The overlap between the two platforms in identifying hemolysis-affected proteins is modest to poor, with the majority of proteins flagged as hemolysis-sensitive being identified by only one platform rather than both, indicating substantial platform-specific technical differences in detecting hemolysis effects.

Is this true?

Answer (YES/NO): YES